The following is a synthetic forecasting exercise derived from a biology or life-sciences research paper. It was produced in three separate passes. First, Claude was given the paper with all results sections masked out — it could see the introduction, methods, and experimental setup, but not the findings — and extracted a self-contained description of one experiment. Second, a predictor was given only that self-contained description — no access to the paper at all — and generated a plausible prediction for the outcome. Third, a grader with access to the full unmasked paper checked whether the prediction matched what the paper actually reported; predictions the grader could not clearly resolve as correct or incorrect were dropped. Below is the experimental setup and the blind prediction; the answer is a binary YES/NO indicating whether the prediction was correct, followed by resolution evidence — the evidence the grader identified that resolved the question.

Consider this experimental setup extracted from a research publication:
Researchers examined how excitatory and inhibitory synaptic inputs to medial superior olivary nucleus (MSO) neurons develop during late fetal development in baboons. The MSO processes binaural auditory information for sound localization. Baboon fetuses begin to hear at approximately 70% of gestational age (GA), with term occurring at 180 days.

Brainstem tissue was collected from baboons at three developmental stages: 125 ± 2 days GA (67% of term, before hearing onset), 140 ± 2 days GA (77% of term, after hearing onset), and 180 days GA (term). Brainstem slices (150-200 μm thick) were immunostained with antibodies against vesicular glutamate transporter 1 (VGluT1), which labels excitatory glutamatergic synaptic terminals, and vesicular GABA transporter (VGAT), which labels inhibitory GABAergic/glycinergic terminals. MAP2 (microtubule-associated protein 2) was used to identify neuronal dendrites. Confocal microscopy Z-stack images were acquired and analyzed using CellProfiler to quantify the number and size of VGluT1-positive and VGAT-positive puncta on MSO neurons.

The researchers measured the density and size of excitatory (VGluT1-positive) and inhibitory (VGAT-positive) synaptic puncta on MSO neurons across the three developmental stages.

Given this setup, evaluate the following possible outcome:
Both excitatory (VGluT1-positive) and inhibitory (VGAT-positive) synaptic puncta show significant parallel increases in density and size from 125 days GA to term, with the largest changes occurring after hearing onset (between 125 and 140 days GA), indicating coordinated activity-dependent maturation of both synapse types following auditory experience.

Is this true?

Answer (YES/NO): NO